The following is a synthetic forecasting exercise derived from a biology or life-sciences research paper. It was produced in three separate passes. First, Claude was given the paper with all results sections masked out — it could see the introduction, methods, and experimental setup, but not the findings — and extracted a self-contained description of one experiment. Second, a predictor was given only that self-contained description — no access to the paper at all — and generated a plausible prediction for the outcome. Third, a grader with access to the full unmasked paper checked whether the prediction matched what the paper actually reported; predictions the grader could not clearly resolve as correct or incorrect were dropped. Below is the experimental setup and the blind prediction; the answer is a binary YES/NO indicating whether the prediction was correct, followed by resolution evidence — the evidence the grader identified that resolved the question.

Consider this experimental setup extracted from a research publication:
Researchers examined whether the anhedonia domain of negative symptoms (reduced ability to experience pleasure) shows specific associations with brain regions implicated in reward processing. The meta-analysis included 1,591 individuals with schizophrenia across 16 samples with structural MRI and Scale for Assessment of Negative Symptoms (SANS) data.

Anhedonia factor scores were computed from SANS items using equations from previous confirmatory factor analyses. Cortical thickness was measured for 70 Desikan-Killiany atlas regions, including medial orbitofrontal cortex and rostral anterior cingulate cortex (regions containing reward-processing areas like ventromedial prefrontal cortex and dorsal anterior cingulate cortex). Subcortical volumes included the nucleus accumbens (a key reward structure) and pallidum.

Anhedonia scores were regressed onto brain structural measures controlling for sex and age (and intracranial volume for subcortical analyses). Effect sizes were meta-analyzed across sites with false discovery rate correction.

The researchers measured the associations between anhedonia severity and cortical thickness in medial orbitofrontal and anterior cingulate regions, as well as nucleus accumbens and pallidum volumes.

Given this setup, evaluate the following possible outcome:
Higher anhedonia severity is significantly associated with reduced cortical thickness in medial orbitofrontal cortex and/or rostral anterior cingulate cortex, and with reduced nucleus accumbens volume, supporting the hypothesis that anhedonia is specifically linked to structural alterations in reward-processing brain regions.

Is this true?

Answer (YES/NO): NO